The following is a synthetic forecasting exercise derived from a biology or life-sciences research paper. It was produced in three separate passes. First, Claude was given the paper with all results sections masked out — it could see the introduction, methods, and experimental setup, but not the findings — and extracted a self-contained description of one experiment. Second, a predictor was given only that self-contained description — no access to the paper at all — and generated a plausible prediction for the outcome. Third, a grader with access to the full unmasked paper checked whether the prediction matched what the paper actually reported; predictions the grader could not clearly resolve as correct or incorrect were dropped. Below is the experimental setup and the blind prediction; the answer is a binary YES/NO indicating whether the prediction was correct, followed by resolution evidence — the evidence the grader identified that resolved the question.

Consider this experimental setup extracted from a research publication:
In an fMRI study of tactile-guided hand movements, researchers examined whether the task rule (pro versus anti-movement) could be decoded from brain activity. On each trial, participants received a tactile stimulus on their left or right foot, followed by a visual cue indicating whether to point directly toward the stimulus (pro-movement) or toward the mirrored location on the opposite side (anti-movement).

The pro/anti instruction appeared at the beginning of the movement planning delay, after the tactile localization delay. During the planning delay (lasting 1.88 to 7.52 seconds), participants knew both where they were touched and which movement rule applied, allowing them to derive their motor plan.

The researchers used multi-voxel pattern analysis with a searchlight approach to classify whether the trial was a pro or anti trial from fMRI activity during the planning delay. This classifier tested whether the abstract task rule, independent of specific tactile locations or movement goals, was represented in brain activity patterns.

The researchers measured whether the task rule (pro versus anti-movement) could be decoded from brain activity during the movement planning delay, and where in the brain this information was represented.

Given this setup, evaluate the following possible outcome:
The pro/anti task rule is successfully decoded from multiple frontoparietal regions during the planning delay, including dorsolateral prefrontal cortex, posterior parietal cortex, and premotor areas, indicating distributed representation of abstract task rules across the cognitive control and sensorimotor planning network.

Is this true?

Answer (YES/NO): NO